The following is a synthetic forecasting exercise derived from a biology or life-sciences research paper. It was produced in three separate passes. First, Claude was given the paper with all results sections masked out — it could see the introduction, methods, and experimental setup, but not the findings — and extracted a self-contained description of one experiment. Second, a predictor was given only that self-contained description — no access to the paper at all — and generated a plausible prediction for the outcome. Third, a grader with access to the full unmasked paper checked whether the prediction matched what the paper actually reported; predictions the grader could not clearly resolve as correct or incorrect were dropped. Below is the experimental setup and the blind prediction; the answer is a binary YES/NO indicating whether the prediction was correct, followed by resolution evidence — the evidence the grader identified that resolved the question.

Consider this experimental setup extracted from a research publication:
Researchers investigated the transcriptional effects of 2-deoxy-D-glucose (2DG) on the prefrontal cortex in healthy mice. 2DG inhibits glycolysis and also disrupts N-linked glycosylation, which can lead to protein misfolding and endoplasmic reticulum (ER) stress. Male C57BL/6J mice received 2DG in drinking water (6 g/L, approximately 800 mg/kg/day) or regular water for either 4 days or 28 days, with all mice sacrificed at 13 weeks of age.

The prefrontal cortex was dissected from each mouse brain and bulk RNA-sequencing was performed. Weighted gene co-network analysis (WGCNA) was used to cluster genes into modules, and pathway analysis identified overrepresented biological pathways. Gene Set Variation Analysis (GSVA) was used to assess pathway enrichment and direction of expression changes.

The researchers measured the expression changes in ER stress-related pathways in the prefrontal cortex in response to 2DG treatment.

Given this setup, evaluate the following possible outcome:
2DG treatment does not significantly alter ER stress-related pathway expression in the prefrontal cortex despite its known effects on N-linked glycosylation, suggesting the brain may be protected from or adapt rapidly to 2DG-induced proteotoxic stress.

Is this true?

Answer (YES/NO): NO